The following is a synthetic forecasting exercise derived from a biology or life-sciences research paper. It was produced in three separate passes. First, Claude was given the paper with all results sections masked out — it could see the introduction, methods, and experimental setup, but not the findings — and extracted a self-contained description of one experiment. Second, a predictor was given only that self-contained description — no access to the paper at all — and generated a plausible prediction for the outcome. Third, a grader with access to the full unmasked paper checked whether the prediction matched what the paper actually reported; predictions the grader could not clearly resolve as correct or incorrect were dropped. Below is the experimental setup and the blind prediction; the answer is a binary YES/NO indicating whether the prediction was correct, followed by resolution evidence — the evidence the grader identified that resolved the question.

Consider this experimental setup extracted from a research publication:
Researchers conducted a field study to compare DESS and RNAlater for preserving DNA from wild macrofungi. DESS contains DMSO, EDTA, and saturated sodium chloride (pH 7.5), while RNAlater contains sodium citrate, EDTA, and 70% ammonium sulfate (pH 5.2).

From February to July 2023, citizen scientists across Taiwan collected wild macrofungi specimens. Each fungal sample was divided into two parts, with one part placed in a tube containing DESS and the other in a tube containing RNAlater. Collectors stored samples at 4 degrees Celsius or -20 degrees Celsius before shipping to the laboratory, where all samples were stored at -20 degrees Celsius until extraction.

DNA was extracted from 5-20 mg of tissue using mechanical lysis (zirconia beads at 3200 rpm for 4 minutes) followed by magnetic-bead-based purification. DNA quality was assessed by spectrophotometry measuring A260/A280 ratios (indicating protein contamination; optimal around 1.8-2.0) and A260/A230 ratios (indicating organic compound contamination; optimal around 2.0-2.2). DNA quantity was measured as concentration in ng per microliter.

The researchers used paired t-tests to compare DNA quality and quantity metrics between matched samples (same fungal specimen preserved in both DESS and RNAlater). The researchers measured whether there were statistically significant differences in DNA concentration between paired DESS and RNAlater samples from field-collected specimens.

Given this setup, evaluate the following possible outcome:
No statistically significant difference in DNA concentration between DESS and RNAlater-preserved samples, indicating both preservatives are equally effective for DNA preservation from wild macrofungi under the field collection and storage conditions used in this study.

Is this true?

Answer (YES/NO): YES